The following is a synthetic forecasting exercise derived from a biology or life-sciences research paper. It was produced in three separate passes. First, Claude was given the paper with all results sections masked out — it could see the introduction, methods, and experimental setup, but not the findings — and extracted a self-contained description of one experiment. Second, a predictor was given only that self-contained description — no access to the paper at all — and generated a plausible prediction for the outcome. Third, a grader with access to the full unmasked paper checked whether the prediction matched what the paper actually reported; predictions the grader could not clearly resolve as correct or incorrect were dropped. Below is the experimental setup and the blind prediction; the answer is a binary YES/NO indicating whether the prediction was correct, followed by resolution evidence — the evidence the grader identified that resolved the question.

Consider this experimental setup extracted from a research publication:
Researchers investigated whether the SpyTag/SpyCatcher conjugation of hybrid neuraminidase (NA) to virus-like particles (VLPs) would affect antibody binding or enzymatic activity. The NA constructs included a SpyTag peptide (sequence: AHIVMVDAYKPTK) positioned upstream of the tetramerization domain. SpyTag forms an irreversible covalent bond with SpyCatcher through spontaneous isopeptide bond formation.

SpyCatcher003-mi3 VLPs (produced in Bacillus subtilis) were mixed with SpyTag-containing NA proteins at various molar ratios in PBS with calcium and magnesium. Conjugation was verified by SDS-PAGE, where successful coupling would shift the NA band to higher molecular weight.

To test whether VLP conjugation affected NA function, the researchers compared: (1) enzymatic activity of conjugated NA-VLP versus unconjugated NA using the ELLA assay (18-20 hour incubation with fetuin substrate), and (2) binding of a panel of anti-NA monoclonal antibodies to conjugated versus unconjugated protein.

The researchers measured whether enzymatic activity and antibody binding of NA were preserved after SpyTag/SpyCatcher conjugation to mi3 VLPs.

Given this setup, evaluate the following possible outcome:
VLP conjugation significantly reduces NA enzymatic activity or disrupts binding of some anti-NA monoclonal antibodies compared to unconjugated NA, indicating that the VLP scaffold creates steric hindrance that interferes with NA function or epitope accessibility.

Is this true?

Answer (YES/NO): NO